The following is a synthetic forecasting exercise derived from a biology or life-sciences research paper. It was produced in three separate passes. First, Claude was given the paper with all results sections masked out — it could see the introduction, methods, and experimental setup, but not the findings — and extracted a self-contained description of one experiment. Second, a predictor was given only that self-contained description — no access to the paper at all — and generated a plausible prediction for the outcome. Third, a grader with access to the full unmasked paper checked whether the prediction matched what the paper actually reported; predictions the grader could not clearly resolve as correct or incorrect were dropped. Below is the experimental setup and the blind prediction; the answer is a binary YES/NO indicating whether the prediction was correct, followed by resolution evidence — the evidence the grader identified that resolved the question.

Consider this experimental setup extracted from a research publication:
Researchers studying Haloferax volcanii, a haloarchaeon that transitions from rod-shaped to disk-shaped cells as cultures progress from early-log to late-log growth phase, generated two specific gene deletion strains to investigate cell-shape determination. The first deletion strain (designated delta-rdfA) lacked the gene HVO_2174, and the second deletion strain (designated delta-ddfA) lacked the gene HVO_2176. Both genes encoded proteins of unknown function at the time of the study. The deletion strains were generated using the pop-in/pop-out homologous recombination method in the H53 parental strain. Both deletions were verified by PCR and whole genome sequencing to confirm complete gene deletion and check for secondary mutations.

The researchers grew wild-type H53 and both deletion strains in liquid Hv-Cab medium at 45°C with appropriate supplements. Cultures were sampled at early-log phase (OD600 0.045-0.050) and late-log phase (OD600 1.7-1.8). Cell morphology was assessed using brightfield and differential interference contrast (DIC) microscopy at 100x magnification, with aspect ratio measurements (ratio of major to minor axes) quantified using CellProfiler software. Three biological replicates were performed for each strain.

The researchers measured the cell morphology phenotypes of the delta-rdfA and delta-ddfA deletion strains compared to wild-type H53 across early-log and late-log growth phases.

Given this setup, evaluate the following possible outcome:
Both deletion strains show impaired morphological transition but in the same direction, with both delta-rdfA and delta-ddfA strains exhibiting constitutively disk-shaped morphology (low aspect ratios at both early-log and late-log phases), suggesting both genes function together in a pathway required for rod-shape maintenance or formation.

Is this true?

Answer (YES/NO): NO